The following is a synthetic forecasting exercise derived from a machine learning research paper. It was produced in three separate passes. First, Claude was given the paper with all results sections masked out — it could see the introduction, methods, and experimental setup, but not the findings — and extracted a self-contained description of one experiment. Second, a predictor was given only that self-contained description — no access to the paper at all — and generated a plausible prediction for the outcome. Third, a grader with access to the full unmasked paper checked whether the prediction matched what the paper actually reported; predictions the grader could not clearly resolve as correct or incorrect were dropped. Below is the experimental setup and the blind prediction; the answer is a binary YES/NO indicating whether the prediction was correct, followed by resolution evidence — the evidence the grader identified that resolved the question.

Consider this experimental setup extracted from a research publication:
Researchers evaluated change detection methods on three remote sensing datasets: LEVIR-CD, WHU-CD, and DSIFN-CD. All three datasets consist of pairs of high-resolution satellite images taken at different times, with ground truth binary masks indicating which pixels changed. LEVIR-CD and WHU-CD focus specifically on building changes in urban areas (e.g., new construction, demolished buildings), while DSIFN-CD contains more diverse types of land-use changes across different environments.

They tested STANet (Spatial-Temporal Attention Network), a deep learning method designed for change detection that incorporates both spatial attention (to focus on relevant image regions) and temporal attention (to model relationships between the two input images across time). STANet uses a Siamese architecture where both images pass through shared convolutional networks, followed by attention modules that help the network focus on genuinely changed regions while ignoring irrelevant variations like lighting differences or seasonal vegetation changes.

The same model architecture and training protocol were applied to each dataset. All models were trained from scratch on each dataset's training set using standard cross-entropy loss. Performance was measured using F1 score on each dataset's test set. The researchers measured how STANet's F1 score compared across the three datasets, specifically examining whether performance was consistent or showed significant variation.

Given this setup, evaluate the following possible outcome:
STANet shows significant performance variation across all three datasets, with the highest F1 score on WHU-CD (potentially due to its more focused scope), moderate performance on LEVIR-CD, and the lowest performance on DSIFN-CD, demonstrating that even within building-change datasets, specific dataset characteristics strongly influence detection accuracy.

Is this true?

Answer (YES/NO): NO